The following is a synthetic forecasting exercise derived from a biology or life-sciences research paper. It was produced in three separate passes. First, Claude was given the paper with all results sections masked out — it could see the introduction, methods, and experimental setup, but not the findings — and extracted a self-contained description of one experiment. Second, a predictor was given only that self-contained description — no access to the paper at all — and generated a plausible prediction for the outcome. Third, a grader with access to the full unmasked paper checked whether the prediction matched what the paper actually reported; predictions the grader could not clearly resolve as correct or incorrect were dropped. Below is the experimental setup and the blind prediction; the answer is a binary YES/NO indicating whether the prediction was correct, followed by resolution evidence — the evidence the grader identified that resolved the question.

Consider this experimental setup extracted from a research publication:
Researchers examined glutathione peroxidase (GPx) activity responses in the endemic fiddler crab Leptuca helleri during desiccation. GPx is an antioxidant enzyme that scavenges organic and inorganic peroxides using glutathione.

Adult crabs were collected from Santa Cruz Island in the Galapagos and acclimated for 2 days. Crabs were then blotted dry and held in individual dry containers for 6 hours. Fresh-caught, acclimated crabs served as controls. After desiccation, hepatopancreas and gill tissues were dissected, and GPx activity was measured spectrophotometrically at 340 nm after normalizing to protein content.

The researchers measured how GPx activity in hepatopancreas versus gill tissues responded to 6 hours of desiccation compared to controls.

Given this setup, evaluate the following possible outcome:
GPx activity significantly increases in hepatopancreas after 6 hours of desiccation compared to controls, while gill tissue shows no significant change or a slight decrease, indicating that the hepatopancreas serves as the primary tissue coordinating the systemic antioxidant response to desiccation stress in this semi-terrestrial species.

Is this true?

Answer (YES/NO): NO